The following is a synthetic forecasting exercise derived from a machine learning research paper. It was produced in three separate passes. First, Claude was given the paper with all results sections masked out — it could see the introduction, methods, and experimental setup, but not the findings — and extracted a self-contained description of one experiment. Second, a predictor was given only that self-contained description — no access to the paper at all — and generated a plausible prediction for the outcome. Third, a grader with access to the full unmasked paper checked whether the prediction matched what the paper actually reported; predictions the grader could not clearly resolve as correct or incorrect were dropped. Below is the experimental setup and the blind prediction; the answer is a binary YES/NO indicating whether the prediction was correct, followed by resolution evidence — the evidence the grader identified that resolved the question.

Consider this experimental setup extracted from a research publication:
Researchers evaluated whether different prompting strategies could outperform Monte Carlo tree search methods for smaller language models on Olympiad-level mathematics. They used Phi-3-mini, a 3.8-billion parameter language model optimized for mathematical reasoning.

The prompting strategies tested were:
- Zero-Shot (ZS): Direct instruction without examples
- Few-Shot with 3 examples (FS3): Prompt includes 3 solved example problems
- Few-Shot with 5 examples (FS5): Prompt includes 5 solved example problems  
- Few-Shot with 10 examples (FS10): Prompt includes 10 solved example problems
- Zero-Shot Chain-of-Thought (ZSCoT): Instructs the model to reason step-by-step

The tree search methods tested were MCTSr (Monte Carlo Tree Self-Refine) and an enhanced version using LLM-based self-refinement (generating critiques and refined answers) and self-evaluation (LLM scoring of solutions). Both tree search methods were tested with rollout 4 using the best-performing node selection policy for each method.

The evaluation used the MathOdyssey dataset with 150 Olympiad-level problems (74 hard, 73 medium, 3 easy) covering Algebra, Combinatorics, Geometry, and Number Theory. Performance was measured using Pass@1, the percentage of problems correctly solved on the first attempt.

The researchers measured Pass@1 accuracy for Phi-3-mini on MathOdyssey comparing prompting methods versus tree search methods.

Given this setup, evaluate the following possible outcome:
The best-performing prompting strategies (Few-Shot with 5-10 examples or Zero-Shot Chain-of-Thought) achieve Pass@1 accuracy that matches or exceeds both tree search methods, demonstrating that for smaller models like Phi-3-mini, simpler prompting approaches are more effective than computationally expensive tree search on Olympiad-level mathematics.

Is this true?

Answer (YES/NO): NO